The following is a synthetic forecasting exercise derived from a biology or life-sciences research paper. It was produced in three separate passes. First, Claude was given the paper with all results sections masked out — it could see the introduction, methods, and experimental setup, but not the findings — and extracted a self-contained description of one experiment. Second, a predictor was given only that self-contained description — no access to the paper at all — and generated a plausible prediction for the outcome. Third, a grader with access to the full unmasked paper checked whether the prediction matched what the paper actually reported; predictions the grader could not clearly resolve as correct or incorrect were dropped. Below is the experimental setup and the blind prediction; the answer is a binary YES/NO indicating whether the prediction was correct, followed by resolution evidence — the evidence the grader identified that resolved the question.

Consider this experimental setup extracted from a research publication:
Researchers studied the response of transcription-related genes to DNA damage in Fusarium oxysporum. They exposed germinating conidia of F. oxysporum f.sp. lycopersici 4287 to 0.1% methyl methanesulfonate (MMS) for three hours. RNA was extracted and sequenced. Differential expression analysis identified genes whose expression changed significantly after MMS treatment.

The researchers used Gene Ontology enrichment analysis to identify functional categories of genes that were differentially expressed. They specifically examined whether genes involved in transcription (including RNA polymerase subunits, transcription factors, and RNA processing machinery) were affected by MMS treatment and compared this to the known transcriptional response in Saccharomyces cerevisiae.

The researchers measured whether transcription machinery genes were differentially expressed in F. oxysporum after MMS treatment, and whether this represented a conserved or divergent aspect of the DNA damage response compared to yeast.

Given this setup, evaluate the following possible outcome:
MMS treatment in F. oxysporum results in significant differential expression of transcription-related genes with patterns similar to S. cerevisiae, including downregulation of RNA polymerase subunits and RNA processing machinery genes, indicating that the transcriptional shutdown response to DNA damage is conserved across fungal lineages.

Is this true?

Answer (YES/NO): NO